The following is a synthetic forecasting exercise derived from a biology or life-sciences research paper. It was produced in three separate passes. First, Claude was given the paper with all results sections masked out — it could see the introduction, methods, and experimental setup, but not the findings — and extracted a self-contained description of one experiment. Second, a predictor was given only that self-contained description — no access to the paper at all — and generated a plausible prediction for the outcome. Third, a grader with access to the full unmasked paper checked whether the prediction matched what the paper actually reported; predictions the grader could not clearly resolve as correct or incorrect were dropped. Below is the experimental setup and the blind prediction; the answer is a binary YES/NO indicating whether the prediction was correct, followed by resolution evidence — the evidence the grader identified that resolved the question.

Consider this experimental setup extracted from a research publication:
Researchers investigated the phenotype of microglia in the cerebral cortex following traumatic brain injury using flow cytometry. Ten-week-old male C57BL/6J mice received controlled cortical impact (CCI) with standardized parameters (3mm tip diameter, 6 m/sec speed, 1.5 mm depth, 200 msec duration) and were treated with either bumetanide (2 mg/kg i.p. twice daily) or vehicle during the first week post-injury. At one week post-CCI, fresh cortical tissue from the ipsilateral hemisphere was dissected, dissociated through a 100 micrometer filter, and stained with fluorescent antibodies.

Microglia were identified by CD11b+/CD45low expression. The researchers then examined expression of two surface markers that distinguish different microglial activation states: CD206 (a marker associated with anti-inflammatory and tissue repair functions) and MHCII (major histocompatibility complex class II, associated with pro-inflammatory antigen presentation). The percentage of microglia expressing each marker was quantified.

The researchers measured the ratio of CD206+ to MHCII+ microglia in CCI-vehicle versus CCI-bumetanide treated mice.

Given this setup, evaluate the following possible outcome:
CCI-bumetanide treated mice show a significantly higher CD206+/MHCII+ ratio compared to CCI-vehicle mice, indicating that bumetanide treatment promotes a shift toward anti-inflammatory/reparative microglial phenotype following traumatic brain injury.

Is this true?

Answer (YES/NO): YES